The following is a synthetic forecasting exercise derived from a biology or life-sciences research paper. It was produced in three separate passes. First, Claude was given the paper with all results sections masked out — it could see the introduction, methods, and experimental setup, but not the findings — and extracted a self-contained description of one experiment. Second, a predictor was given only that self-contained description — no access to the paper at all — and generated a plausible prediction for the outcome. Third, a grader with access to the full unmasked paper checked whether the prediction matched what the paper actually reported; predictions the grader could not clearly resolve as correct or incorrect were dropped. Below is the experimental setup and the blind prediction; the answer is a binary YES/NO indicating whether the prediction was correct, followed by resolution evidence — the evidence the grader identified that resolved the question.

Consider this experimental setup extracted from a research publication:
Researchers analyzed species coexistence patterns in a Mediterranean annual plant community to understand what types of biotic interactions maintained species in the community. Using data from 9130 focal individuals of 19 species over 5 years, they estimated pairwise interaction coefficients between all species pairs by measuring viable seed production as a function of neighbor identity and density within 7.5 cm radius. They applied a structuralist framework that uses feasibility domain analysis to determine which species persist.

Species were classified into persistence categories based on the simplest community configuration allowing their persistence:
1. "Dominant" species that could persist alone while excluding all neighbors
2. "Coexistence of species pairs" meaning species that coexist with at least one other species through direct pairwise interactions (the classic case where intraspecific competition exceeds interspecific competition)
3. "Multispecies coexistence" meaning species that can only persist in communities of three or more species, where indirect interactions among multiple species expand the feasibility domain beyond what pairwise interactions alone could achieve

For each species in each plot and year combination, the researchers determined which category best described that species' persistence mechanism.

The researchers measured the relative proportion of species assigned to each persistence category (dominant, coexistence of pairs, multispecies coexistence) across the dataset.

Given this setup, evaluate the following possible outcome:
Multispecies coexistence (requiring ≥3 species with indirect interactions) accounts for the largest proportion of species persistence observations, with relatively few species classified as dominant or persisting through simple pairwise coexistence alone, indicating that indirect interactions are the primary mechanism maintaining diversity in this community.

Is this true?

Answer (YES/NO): NO